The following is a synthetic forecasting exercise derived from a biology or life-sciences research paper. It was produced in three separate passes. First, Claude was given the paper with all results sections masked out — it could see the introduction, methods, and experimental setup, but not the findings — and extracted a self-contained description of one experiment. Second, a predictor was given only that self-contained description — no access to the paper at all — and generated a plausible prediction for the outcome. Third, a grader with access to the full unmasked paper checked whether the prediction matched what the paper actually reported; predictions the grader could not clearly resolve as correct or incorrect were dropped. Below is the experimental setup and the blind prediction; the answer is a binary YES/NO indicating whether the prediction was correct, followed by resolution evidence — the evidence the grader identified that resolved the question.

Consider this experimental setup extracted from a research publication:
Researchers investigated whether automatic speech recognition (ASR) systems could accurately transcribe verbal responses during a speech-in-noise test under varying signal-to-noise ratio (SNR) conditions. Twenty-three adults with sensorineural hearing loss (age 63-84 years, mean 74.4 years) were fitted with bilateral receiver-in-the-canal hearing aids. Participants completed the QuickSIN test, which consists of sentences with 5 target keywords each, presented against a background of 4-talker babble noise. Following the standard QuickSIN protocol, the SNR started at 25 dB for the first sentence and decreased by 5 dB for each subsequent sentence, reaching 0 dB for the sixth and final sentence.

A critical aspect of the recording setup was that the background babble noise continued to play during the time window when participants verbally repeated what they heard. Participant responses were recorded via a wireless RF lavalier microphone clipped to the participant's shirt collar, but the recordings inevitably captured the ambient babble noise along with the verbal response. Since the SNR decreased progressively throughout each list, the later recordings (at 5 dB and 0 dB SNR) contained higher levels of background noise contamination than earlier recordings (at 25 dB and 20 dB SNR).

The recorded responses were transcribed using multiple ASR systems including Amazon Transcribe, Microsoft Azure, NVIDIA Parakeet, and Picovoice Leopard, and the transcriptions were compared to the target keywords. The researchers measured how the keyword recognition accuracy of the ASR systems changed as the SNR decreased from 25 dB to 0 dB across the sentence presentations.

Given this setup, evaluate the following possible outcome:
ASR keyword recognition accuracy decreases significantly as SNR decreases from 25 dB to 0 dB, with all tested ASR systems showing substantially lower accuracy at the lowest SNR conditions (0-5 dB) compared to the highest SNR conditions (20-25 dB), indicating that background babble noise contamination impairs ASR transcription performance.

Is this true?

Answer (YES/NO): YES